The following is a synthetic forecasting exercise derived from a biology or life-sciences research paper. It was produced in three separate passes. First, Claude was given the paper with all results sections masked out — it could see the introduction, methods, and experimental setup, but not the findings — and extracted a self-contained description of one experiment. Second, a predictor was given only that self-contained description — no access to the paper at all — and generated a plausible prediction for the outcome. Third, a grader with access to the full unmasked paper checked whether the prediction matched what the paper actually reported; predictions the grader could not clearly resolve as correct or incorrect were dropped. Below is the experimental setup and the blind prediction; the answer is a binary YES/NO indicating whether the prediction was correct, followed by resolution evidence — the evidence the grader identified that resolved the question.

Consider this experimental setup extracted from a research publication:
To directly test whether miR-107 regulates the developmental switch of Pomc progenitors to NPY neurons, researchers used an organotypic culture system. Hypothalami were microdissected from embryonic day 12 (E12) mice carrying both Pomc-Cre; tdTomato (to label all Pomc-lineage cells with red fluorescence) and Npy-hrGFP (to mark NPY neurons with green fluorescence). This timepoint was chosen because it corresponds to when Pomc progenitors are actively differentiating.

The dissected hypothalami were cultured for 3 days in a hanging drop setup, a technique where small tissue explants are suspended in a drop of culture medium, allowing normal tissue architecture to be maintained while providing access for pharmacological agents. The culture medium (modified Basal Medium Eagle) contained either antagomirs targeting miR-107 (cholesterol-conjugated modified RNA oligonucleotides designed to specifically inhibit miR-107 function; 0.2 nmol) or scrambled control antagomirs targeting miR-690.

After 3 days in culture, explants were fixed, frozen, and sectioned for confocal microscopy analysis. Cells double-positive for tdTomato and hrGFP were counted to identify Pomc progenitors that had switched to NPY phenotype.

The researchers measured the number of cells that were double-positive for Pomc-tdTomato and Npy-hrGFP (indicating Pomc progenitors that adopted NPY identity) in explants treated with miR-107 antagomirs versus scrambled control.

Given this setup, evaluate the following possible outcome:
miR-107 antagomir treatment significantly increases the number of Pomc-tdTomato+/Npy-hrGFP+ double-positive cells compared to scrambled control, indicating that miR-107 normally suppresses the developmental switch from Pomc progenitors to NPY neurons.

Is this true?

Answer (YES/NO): YES